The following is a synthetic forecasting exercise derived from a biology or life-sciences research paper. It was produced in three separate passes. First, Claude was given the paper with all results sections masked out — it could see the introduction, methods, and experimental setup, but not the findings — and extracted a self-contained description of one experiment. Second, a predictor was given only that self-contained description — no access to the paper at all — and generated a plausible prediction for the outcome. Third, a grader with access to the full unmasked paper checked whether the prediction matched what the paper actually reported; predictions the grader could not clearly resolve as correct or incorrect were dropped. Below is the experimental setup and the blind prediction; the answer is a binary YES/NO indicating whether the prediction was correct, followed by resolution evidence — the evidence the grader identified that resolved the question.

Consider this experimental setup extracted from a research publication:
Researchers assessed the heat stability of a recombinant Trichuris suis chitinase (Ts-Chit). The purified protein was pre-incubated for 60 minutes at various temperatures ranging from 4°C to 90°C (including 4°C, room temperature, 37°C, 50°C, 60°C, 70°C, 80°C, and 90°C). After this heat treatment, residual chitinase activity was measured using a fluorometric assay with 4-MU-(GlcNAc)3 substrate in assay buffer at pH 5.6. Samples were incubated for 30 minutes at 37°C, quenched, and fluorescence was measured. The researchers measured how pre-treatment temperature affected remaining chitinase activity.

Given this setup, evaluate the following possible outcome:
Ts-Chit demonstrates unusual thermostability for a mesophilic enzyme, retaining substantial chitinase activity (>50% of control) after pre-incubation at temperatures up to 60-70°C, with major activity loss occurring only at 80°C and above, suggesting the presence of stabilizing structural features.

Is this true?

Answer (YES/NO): NO